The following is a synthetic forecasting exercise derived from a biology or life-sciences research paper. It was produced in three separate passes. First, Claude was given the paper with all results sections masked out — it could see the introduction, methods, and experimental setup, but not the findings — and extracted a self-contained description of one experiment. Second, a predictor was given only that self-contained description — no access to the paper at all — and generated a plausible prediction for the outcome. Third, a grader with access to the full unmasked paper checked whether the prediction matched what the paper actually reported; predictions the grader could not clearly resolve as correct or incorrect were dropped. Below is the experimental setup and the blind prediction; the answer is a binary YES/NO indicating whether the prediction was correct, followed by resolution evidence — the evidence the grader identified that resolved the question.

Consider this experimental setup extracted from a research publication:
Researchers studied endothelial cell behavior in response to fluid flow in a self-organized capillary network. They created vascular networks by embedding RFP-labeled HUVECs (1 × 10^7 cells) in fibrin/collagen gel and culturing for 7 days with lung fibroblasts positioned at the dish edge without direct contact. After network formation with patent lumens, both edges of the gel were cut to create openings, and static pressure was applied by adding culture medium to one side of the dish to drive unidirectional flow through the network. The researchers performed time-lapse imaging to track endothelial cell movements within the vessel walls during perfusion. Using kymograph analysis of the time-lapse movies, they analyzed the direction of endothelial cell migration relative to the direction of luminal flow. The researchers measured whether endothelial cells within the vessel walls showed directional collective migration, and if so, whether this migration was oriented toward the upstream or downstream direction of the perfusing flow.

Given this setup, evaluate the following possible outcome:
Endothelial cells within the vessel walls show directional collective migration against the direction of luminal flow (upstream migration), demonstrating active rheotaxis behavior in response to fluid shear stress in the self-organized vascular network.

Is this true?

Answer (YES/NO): YES